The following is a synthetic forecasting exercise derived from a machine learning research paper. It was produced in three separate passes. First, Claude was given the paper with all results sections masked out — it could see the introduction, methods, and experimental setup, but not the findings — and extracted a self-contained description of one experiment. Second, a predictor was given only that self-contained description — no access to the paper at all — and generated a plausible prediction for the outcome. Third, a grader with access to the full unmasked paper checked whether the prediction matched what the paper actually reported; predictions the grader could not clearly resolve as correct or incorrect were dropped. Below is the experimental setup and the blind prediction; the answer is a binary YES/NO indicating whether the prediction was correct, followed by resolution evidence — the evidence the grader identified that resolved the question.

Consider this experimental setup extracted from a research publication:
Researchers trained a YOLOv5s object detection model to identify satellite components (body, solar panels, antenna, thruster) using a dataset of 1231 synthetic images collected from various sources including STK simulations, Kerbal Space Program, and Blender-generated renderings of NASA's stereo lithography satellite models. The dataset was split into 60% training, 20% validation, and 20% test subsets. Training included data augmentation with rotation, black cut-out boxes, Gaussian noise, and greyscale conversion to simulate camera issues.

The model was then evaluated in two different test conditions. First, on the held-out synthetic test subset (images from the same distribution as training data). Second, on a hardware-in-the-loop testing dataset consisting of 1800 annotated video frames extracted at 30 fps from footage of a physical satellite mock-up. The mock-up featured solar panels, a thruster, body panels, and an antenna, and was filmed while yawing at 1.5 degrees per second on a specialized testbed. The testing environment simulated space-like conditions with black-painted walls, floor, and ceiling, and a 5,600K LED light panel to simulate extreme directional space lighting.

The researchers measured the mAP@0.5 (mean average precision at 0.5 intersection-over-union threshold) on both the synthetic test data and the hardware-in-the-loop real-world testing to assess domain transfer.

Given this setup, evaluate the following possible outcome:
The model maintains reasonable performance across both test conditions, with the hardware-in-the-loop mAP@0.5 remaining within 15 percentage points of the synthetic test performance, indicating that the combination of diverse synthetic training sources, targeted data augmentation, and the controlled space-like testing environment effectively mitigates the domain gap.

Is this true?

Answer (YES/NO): NO